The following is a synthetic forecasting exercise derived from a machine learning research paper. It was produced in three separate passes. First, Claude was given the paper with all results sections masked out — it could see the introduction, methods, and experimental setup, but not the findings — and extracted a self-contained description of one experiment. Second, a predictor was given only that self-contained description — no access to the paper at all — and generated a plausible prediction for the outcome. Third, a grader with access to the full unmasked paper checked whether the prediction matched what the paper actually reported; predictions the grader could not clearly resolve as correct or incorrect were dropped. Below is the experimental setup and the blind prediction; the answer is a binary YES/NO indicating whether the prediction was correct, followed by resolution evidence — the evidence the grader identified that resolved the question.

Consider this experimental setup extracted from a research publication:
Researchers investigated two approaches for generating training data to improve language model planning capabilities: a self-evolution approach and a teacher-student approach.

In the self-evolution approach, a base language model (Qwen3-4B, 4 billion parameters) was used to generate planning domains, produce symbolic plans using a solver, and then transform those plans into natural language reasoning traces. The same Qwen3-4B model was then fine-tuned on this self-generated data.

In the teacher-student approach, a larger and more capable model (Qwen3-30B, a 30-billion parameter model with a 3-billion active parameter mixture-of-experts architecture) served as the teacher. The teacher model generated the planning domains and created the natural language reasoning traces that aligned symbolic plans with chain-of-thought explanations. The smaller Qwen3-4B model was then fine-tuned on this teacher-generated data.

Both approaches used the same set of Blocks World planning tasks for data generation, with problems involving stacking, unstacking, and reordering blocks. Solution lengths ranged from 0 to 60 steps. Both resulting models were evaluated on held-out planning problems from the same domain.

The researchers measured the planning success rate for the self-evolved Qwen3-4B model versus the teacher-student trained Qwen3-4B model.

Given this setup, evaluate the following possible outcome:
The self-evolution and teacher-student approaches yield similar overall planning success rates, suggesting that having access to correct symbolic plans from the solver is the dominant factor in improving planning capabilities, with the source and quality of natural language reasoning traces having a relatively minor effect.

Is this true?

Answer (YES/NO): NO